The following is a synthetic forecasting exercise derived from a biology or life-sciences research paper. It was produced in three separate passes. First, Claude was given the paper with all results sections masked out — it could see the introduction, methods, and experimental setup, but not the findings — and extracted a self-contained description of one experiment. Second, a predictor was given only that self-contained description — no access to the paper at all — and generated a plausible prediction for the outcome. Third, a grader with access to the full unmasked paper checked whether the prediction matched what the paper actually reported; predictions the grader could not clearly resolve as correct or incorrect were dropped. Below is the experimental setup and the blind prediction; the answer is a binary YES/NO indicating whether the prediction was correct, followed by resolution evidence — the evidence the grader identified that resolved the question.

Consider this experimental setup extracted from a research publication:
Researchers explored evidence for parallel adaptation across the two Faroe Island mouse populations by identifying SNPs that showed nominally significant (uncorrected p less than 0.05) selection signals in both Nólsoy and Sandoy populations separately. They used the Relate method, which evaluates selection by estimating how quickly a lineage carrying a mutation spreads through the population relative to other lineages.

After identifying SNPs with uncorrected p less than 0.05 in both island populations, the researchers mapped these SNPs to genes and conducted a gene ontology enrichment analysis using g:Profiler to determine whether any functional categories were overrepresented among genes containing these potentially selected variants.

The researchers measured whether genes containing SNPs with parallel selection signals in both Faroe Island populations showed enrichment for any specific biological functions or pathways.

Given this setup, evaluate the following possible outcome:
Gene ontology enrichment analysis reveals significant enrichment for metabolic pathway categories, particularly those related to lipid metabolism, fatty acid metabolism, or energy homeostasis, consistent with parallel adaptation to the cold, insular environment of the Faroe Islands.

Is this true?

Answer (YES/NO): NO